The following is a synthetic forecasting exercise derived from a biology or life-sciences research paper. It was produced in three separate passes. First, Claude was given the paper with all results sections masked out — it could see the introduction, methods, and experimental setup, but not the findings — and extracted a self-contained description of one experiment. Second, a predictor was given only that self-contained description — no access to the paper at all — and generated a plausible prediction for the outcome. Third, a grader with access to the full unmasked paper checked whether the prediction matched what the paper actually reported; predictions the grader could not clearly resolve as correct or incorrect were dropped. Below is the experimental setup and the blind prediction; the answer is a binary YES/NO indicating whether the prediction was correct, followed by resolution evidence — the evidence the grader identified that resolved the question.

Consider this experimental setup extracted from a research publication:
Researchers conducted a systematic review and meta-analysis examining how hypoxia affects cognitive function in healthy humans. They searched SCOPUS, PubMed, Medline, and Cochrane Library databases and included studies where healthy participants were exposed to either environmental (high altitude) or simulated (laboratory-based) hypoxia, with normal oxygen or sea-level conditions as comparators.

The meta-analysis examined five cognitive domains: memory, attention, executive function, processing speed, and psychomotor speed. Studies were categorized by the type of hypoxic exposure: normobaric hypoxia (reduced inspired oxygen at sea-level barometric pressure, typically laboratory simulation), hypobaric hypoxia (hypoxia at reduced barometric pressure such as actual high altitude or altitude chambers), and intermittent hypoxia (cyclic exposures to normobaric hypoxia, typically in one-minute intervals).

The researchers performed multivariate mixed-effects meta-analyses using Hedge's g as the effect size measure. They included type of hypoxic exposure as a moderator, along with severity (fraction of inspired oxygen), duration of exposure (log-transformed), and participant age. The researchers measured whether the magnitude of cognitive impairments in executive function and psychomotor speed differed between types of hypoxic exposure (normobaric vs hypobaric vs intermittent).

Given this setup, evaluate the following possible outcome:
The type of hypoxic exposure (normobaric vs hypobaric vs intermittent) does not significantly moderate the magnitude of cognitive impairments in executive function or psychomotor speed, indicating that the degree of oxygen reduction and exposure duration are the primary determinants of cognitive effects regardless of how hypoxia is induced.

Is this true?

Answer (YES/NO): NO